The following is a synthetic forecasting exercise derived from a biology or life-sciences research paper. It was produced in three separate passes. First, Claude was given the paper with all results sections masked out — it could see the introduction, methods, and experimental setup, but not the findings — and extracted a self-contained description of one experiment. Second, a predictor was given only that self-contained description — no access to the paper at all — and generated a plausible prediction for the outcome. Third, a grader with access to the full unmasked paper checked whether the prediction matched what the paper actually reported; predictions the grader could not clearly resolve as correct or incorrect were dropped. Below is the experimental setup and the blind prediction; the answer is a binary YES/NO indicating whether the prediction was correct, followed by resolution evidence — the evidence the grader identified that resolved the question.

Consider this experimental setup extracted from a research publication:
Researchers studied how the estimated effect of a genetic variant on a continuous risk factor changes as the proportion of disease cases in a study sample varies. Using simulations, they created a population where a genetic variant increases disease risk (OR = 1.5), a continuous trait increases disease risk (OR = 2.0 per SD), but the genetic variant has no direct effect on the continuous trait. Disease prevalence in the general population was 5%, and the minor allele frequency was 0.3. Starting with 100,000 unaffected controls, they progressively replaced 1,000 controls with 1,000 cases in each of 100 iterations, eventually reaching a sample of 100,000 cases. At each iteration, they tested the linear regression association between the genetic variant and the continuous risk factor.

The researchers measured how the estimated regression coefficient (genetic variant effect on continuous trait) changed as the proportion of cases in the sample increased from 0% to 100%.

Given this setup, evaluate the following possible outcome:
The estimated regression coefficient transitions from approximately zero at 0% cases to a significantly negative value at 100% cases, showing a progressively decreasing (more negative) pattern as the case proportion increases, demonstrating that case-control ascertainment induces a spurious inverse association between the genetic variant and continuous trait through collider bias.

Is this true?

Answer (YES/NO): NO